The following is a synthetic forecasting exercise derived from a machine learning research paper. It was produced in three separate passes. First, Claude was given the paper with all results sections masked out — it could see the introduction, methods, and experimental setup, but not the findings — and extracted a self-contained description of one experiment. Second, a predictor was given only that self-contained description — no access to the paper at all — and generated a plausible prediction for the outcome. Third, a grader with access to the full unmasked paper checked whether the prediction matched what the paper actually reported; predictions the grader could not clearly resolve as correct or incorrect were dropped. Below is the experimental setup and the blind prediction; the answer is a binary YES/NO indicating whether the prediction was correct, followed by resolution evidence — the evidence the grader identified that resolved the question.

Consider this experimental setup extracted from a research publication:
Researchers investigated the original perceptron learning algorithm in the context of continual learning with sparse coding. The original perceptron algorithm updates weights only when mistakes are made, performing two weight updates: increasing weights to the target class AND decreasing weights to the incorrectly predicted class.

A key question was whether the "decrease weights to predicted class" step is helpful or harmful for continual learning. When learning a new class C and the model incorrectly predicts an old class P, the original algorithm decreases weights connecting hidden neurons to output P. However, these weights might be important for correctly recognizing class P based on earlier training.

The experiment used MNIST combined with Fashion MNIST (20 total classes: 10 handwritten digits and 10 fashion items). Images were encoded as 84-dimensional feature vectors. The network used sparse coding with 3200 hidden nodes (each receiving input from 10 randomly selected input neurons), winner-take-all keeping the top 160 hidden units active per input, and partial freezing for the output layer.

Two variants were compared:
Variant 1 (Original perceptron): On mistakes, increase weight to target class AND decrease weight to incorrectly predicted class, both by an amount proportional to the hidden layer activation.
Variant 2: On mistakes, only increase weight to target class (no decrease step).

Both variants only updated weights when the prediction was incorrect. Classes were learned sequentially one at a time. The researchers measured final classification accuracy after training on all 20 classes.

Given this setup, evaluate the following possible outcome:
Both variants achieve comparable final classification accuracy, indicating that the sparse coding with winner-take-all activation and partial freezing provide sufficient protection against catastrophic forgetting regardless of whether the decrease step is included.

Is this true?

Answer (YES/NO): NO